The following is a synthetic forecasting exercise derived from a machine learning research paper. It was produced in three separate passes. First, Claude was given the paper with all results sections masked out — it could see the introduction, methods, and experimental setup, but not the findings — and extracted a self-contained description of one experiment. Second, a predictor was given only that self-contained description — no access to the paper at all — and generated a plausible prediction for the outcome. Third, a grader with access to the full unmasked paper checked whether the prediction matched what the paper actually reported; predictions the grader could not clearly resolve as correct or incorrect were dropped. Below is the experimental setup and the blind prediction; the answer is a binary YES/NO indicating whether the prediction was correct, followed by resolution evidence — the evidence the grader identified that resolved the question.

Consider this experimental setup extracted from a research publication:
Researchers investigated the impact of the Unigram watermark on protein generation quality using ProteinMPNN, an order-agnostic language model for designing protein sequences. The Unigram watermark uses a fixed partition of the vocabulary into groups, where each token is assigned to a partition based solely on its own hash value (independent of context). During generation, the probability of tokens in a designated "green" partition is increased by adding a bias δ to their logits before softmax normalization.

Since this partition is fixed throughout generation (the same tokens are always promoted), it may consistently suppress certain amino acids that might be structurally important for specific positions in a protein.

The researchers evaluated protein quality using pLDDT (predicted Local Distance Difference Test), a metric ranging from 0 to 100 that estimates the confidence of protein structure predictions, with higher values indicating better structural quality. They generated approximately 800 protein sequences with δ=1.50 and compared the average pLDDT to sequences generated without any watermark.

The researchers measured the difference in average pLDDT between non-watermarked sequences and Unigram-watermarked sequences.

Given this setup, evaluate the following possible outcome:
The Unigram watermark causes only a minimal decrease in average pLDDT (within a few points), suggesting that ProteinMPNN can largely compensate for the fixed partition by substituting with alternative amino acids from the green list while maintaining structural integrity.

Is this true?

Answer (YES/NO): NO